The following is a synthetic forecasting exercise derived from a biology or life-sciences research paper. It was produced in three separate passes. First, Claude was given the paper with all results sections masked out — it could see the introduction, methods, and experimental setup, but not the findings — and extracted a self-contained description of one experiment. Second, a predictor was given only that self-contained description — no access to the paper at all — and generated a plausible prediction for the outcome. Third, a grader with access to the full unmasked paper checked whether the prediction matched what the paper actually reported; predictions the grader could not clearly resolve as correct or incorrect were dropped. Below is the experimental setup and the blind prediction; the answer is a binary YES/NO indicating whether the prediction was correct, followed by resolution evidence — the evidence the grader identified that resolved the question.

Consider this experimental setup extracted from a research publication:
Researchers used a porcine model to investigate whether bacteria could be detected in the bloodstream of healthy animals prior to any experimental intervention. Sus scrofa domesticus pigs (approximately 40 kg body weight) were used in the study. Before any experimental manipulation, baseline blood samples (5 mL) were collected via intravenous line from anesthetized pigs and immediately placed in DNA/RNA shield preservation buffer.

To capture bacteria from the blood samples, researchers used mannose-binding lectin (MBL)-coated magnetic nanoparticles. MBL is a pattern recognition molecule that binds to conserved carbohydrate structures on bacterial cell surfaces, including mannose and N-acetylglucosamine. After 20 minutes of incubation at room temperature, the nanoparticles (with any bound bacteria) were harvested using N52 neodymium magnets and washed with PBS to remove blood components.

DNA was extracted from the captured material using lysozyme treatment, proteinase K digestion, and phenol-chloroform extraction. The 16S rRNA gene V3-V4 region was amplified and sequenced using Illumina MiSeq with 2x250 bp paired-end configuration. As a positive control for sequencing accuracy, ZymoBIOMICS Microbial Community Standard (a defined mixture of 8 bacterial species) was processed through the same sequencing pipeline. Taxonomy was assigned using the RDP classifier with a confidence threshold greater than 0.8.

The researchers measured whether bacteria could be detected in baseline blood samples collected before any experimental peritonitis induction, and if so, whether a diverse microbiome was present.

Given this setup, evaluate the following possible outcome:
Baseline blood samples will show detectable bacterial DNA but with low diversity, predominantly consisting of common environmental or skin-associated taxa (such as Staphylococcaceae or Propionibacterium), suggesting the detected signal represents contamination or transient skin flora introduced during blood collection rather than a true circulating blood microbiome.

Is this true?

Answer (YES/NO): NO